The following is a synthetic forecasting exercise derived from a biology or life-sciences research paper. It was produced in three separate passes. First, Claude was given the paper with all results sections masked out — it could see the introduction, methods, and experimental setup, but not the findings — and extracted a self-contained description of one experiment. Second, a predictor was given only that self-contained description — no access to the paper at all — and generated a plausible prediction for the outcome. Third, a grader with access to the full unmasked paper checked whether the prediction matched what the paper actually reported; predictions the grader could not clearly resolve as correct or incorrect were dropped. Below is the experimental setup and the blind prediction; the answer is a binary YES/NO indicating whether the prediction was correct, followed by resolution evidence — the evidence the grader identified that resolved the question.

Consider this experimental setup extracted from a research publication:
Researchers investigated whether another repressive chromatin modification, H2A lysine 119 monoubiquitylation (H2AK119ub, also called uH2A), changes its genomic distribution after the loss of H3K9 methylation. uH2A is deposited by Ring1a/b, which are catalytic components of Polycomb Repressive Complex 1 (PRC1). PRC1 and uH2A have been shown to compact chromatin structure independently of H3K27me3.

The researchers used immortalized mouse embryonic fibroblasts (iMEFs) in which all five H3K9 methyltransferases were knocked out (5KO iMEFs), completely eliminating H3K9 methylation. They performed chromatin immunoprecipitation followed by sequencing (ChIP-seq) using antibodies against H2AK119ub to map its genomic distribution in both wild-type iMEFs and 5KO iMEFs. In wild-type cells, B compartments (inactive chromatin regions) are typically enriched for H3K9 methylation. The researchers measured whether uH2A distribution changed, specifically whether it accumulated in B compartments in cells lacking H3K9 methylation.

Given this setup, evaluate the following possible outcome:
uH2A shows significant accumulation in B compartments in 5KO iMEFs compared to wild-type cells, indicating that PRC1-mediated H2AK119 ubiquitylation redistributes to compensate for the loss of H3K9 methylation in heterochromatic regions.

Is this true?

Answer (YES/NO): YES